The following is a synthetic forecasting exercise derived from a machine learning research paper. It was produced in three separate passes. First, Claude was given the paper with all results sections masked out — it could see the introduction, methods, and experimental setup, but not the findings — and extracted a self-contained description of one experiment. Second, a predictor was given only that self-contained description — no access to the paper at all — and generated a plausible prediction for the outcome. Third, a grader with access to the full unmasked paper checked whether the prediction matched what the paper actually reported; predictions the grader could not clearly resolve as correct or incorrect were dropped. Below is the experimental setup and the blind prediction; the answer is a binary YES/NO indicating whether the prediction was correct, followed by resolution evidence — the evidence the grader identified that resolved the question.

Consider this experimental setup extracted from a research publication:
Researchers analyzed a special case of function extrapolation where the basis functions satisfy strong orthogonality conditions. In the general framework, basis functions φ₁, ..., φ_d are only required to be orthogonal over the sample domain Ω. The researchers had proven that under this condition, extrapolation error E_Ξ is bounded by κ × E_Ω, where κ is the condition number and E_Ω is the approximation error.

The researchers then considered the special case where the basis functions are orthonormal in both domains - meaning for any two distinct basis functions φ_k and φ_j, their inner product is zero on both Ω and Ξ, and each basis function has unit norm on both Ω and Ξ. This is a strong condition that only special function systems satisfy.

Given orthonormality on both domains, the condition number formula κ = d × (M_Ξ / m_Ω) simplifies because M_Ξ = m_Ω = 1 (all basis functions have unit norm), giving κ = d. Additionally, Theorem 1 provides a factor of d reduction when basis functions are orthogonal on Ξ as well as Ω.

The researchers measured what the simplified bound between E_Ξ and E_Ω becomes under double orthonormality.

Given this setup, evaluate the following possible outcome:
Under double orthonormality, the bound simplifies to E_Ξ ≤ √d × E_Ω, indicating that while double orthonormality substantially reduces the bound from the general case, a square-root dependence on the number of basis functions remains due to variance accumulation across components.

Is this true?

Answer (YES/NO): NO